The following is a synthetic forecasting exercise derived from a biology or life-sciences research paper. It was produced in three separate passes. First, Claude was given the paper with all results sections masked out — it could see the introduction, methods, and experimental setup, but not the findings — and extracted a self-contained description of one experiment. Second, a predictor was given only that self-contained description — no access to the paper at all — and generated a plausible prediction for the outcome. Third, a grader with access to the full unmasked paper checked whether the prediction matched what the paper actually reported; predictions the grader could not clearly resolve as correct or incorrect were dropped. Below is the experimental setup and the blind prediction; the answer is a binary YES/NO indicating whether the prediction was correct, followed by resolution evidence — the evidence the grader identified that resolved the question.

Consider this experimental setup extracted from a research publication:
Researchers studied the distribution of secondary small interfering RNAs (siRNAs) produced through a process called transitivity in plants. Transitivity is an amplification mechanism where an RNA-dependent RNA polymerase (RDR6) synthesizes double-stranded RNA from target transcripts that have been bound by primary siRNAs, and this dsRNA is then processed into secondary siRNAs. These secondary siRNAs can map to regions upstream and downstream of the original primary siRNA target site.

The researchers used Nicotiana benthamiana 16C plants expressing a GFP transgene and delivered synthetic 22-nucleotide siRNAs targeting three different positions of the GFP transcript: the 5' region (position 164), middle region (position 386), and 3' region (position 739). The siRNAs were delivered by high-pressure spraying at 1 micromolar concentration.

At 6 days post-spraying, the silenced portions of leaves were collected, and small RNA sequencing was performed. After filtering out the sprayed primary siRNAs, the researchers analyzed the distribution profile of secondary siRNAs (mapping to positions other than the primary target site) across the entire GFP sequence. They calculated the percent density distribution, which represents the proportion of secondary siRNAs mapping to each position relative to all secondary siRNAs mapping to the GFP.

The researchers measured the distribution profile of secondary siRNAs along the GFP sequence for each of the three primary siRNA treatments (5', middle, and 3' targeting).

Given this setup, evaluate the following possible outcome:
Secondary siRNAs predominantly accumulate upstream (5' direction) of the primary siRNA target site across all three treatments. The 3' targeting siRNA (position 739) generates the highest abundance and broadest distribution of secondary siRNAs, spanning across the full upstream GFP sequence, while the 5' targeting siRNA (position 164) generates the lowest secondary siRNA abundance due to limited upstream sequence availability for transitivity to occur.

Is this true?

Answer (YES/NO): NO